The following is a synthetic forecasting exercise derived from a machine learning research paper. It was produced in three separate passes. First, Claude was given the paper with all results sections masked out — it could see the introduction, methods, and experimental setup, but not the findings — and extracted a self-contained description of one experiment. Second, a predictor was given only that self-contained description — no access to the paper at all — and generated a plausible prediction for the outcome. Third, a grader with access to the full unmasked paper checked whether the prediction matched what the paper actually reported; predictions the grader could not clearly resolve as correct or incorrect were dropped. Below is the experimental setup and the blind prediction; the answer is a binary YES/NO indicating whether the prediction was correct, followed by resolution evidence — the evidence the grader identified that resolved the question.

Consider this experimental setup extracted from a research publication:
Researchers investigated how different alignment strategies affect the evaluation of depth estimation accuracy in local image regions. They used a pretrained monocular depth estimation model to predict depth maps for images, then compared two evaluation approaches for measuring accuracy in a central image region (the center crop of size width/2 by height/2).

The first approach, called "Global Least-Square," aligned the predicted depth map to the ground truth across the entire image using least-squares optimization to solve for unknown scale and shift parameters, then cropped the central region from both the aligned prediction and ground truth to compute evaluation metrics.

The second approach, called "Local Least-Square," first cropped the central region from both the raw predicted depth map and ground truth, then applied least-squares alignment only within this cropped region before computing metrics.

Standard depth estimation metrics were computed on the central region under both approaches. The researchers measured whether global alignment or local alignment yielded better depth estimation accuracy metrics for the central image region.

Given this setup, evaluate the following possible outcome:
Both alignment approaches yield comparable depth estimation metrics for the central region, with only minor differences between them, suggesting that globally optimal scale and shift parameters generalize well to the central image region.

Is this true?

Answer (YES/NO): NO